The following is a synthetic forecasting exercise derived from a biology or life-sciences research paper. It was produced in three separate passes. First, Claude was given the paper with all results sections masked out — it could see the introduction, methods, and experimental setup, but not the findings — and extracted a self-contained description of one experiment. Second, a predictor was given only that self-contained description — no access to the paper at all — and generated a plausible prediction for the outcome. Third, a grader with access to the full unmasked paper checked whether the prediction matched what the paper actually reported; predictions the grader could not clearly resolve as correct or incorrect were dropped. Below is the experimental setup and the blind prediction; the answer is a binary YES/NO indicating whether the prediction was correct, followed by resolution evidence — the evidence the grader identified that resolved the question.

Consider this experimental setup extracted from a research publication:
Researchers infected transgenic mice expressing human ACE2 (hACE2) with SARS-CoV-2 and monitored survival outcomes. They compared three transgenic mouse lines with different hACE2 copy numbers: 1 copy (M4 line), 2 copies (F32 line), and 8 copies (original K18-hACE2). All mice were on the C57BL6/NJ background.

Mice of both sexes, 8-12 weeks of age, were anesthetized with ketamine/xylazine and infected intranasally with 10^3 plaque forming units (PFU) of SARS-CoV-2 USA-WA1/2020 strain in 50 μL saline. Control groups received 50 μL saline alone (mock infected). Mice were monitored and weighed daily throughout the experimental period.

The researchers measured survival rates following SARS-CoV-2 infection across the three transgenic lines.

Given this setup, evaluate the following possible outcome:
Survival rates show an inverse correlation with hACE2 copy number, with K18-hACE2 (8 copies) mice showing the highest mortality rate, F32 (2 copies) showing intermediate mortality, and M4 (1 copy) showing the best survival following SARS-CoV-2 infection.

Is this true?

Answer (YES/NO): YES